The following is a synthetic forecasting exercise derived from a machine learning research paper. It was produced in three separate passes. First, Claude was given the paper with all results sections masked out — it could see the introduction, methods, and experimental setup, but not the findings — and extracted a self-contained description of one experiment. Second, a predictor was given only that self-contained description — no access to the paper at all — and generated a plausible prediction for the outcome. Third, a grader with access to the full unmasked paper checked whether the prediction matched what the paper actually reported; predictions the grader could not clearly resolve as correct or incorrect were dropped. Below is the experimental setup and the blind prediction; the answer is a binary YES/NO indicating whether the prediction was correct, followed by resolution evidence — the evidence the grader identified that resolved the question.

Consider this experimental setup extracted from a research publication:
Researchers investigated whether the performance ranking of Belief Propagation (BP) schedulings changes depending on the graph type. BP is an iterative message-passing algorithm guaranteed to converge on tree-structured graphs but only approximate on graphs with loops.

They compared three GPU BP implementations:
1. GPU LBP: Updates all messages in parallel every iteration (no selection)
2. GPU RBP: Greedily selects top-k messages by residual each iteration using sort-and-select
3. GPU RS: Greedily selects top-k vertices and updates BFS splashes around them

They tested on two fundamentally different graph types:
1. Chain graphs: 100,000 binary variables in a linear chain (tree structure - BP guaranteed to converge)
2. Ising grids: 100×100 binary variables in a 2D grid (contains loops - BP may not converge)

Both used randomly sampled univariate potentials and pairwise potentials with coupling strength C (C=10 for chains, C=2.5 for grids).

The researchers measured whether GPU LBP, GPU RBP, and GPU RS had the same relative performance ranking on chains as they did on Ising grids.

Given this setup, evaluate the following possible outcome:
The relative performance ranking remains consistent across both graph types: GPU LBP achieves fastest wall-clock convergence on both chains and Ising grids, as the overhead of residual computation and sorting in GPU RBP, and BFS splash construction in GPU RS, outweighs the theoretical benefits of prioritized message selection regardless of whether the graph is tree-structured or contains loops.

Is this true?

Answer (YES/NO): NO